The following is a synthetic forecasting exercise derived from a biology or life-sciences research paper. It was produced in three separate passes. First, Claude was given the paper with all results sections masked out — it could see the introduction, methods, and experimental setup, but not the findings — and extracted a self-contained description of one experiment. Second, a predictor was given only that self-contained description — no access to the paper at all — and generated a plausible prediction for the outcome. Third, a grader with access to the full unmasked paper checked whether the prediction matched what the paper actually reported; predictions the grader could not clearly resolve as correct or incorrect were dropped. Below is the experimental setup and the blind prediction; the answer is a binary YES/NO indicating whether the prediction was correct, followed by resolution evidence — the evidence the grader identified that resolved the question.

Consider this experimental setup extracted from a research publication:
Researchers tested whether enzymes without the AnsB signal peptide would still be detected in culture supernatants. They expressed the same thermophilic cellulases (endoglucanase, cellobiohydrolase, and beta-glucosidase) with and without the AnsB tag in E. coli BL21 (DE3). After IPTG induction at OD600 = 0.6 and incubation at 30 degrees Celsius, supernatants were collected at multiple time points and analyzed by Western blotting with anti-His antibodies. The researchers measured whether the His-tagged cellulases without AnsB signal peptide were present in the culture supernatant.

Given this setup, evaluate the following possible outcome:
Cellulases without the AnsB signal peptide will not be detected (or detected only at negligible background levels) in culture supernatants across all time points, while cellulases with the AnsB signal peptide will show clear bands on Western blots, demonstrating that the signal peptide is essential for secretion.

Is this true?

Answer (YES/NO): NO